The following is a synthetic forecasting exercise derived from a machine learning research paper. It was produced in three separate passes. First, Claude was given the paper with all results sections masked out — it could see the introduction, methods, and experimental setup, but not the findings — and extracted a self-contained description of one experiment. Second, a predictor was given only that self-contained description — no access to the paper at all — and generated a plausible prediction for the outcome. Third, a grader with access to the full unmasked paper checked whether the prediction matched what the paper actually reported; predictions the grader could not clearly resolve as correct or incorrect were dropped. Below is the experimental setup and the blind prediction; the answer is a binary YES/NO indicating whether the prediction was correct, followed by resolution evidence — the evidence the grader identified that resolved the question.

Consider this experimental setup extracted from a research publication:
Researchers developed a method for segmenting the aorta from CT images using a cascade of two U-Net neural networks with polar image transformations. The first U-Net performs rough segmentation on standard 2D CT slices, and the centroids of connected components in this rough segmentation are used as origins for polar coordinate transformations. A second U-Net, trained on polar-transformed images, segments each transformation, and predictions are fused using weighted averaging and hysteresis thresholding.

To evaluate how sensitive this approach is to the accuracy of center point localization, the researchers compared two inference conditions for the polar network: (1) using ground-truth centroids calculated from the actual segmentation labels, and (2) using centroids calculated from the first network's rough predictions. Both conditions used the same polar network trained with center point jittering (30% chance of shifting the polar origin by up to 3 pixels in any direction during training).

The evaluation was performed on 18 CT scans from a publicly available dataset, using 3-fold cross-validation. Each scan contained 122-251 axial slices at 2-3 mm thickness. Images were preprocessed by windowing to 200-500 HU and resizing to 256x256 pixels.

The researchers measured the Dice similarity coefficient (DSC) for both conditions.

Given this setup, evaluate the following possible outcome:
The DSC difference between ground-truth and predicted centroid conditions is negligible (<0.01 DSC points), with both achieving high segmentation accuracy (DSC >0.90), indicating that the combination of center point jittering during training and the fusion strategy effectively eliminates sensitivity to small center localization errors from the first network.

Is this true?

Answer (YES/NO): YES